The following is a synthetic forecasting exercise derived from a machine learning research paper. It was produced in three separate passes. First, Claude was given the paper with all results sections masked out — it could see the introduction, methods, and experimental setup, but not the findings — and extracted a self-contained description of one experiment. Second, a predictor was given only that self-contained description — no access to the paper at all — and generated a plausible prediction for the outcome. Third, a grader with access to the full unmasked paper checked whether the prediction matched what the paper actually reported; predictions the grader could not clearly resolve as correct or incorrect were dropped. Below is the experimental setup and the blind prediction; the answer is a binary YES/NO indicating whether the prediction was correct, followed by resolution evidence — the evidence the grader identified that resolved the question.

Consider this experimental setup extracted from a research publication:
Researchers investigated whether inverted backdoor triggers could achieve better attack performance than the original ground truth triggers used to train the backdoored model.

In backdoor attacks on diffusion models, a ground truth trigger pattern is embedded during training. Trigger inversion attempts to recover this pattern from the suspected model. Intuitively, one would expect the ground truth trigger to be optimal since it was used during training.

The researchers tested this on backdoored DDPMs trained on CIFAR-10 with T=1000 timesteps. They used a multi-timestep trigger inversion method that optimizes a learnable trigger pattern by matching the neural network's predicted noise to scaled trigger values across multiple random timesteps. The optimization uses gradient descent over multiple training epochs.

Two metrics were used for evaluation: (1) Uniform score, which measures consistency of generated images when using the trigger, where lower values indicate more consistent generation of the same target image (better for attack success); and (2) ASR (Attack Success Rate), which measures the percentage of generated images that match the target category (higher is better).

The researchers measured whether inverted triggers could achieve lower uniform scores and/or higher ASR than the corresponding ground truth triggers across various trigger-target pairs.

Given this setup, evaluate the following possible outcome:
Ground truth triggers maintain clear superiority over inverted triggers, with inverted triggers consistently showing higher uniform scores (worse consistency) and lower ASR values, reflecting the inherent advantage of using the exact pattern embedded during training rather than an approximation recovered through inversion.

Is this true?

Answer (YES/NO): NO